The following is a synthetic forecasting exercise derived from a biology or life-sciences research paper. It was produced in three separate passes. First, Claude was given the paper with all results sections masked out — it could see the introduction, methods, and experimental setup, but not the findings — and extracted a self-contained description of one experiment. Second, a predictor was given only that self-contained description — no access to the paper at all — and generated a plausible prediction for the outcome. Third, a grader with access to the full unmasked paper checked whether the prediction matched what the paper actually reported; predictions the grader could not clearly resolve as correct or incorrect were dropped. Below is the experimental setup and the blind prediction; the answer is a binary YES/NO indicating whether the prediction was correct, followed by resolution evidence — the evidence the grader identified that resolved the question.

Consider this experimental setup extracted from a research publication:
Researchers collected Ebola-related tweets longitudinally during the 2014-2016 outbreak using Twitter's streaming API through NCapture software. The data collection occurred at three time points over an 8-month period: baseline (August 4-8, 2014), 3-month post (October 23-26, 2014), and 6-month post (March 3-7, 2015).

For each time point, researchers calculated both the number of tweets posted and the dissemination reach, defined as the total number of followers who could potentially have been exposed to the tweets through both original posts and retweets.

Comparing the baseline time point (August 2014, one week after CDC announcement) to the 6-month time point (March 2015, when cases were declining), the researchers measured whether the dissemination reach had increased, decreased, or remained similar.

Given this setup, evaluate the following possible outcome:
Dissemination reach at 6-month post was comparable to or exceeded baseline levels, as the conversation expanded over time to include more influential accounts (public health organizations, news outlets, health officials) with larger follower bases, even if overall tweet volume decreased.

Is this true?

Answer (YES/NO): YES